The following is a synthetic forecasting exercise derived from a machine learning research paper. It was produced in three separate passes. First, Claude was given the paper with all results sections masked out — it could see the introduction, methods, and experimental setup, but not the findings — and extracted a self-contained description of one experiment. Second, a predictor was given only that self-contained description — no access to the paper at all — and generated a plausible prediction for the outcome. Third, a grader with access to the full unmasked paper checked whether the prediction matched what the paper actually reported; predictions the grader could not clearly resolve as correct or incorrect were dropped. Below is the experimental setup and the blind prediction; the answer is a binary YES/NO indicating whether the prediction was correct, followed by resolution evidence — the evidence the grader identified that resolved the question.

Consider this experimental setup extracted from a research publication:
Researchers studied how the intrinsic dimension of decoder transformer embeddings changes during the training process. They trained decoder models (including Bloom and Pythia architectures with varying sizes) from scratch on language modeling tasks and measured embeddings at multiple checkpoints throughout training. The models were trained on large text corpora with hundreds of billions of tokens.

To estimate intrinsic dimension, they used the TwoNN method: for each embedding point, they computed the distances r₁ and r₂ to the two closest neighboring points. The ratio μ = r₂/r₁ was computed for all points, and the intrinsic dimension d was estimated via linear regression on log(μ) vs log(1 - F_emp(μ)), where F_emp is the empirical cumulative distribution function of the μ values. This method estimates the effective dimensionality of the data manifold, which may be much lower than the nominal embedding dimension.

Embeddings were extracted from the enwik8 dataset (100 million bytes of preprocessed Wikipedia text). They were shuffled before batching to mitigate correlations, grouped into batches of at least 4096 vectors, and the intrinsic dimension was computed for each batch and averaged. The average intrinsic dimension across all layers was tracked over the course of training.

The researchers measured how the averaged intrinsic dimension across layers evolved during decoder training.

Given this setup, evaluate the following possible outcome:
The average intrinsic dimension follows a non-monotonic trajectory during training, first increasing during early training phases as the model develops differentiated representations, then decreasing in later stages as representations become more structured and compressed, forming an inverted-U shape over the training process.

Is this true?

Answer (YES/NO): YES